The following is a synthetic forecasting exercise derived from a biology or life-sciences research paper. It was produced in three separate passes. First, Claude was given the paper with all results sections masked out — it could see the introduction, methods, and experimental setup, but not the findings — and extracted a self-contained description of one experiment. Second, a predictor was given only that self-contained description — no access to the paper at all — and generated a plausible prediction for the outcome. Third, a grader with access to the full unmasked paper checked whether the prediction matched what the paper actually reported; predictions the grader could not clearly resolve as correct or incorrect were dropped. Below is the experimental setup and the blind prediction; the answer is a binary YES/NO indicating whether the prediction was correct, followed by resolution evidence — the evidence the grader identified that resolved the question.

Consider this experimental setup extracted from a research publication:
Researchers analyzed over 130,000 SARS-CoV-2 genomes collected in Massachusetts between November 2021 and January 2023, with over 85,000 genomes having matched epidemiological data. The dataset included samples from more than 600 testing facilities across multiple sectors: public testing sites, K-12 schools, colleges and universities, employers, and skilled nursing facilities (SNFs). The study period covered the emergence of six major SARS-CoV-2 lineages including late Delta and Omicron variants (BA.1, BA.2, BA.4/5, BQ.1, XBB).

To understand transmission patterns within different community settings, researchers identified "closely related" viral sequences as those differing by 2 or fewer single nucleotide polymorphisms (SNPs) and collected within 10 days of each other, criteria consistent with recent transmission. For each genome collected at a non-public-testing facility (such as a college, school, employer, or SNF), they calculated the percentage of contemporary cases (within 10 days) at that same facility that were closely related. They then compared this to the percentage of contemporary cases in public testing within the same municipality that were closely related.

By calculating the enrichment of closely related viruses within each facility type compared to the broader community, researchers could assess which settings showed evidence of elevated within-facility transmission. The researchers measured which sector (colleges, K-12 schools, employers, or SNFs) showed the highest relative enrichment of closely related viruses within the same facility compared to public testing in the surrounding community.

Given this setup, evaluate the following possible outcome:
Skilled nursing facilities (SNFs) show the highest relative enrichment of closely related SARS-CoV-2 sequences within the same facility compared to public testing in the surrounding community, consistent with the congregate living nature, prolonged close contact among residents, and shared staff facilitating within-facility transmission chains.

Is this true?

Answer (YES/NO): YES